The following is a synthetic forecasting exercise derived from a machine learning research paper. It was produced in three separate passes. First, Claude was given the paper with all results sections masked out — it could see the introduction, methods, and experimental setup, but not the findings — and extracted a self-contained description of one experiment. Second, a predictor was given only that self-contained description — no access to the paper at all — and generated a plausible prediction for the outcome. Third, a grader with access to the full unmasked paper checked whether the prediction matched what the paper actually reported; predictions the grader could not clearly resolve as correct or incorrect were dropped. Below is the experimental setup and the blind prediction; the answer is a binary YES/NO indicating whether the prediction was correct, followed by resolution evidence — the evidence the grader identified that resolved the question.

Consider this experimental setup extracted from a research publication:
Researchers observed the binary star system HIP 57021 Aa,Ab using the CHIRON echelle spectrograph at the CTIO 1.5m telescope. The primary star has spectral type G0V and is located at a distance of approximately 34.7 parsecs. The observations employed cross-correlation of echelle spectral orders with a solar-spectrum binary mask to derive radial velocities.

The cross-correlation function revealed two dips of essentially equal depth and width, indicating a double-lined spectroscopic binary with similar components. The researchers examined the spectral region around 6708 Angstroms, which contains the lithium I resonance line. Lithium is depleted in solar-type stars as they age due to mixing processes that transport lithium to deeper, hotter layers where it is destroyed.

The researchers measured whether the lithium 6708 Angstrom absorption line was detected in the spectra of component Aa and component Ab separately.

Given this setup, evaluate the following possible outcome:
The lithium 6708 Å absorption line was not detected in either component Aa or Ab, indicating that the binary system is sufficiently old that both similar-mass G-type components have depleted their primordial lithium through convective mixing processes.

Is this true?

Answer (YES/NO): NO